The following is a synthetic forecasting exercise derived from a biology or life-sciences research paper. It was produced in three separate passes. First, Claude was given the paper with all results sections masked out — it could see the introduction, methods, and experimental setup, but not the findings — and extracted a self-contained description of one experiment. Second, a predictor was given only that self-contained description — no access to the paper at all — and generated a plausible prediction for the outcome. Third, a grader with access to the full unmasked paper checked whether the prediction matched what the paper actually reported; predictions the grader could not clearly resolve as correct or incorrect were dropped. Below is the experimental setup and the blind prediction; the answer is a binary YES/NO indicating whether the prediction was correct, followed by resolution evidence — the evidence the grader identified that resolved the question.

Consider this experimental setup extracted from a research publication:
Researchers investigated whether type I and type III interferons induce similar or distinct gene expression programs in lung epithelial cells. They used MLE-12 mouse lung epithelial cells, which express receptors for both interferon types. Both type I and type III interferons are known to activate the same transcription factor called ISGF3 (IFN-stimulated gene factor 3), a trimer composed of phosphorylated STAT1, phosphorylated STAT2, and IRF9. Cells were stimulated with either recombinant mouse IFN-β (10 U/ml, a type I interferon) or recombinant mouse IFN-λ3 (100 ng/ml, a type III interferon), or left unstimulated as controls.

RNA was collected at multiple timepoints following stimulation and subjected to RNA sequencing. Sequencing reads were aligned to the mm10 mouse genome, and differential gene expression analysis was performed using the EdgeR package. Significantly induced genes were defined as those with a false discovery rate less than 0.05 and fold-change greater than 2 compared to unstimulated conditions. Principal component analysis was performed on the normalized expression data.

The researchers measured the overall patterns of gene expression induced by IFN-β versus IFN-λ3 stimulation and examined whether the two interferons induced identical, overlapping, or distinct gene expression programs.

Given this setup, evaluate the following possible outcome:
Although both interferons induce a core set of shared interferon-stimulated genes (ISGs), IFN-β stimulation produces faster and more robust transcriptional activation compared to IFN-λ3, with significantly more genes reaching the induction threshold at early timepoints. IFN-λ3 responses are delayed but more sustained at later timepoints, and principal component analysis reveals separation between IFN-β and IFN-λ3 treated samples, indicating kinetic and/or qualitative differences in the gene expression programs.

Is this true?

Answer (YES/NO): NO